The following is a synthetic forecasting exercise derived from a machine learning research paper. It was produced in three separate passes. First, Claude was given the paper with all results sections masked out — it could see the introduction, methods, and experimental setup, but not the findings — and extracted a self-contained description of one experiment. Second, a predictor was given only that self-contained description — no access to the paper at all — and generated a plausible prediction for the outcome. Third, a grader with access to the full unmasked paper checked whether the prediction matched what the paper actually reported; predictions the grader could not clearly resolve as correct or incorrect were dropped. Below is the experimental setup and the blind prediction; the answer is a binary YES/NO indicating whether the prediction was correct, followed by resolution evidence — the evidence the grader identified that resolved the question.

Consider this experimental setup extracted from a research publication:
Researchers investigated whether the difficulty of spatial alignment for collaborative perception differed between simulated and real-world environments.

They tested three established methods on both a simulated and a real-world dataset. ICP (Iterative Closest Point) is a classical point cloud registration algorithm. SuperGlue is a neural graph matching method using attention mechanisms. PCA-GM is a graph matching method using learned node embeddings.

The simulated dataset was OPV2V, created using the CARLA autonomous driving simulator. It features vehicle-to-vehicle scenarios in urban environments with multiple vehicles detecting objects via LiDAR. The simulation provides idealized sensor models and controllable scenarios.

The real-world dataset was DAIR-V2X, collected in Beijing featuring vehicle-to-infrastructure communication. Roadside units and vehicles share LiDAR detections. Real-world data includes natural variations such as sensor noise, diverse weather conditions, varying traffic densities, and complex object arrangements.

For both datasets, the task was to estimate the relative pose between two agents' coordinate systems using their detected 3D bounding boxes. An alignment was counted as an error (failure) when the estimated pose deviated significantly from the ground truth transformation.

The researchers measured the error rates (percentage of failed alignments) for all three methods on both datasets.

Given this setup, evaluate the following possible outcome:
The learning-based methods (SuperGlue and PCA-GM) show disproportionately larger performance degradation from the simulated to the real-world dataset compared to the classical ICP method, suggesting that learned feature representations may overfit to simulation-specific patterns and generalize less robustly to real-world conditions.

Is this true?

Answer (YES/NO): YES